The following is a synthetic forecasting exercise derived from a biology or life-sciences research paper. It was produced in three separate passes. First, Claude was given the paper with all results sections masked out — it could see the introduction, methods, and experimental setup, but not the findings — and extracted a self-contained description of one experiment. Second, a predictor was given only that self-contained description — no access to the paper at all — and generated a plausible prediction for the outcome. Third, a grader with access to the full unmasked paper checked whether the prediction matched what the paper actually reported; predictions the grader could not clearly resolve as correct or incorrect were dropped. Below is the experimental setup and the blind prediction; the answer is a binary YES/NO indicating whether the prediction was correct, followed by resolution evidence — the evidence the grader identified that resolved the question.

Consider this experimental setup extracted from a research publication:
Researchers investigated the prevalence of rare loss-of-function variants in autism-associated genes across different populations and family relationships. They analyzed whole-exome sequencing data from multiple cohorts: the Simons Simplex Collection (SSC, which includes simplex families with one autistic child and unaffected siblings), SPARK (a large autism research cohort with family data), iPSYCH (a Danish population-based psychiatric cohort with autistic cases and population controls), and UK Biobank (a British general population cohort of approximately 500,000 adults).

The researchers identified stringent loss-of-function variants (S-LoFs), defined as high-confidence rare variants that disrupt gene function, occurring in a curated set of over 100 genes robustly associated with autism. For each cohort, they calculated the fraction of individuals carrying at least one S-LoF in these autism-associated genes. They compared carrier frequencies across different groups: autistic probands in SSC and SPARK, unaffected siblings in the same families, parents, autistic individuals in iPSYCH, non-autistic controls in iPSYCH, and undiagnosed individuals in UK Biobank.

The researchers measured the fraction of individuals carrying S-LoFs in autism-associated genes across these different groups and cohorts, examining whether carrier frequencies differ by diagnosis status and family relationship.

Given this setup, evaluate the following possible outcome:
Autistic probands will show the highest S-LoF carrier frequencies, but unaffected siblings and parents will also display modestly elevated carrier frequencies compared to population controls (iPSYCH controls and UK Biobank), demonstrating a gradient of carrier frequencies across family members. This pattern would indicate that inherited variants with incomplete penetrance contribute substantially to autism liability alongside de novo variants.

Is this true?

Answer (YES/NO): YES